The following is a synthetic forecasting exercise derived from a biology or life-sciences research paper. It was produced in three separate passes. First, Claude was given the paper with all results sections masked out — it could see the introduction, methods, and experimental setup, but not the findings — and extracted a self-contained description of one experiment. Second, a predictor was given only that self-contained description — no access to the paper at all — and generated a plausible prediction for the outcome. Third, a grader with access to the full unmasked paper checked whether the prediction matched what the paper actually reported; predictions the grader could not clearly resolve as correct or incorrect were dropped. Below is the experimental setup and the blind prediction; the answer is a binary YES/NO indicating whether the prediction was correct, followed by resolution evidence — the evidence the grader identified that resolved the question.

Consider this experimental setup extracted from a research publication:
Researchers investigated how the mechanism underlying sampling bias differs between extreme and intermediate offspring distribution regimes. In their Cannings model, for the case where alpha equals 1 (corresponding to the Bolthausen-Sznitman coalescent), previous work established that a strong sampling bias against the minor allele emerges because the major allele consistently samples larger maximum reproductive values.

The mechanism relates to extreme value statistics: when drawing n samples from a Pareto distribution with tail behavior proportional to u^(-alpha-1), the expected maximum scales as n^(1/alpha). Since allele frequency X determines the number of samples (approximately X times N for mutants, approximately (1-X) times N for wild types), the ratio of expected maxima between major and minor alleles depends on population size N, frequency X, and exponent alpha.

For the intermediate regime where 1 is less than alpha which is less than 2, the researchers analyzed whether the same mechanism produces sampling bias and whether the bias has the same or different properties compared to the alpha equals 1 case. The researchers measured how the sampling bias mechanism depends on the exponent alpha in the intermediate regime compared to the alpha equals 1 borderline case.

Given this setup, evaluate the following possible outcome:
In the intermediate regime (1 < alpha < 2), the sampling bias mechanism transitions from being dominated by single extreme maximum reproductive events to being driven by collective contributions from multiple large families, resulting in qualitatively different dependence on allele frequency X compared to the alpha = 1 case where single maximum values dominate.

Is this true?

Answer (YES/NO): NO